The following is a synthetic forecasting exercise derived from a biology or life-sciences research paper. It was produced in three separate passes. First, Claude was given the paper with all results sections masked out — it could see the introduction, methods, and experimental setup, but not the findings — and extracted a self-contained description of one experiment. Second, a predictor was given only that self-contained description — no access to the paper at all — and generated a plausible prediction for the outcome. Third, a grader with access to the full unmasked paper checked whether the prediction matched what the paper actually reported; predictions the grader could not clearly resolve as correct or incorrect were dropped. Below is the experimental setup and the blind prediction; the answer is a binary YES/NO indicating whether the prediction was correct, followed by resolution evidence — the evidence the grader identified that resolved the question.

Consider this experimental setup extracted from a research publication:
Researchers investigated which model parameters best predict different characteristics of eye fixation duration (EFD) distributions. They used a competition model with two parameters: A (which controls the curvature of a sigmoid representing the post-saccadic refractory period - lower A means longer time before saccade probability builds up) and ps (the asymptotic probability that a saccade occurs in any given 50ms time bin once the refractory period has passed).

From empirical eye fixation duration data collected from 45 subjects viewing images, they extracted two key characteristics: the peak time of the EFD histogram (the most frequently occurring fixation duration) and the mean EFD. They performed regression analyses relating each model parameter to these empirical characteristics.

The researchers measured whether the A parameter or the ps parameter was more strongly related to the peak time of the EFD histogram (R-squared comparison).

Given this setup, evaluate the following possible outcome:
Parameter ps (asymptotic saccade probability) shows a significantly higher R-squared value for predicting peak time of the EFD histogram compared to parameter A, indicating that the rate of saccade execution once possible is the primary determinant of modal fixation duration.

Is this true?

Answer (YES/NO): NO